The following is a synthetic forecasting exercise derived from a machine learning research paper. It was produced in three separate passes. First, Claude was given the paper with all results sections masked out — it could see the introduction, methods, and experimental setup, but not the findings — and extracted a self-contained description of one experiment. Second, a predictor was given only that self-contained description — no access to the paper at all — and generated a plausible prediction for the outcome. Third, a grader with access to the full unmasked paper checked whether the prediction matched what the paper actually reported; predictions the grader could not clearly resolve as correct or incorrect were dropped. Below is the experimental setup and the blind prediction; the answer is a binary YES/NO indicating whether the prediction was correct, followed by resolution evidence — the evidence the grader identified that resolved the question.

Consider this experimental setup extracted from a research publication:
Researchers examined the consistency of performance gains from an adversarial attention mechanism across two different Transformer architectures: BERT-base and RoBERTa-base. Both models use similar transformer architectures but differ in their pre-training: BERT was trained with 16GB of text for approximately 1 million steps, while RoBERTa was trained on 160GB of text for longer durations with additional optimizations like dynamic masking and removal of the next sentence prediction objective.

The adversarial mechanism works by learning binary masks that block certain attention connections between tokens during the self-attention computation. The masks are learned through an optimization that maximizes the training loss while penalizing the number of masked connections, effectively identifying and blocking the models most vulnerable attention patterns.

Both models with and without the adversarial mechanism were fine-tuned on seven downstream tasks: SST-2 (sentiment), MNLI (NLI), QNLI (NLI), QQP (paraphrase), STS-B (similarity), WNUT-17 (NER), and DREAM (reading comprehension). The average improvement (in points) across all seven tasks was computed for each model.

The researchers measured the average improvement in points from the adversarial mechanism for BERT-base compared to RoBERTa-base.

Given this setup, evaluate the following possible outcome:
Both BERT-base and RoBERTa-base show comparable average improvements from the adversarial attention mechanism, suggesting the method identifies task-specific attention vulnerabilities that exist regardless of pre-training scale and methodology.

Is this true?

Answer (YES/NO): YES